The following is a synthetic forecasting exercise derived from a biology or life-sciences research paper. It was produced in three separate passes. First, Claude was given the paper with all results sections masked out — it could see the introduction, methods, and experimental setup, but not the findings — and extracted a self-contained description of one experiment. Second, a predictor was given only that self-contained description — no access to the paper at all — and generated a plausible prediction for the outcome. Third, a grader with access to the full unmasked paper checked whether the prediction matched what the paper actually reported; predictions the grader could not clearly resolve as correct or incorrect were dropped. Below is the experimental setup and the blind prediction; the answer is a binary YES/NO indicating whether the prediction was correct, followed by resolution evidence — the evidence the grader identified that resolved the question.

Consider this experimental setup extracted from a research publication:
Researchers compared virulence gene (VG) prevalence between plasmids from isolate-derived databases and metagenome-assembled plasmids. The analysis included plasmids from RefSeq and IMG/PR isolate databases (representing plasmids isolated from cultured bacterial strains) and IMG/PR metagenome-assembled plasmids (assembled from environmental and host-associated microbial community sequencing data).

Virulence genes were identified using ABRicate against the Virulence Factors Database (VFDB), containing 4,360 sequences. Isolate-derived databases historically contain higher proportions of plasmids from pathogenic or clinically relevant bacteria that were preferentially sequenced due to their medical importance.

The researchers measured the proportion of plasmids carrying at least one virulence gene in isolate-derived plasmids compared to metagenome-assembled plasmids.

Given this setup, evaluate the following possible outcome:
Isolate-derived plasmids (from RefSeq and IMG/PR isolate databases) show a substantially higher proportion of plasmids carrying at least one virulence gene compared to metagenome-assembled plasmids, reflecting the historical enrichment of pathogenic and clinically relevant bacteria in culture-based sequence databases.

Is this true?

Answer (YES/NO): YES